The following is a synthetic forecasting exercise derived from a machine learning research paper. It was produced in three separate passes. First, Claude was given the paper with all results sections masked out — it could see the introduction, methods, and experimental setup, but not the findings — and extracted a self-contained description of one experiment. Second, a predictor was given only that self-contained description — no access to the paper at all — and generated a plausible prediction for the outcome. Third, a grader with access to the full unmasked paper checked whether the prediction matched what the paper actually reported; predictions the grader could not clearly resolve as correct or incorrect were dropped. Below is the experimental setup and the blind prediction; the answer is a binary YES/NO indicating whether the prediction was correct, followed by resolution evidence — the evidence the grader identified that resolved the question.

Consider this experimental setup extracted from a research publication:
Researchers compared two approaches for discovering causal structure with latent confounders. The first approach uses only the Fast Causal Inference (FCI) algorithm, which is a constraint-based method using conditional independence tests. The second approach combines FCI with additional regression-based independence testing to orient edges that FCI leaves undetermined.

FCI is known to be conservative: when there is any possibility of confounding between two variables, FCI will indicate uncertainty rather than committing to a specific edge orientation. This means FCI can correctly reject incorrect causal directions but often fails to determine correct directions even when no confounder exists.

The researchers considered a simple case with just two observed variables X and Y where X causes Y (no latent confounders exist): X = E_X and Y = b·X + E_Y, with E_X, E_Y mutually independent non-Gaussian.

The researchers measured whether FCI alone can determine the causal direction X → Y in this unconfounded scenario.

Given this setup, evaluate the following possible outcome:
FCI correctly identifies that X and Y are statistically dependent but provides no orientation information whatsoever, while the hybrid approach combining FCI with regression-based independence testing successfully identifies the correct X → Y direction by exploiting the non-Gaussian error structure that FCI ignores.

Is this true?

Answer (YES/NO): YES